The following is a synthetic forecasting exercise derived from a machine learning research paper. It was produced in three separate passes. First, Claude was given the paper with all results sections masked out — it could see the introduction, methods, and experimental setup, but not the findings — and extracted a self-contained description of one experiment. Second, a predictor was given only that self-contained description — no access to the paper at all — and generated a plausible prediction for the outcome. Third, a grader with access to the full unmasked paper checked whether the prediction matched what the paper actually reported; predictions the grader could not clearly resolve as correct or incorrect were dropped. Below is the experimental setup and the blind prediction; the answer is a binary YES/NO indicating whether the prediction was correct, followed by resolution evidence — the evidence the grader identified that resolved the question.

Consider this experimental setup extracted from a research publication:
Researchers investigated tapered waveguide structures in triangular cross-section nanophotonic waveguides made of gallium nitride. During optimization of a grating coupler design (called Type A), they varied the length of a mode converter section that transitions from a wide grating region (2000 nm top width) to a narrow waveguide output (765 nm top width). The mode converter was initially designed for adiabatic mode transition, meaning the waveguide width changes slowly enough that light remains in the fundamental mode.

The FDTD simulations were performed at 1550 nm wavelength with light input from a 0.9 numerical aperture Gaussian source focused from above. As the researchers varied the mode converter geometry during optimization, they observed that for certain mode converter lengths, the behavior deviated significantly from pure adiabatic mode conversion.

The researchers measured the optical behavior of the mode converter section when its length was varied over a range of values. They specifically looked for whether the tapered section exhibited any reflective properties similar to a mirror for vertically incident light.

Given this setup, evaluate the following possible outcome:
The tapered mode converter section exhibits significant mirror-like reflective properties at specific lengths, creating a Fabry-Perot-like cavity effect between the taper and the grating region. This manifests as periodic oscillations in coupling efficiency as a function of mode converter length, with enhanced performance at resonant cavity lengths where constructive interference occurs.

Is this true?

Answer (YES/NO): NO